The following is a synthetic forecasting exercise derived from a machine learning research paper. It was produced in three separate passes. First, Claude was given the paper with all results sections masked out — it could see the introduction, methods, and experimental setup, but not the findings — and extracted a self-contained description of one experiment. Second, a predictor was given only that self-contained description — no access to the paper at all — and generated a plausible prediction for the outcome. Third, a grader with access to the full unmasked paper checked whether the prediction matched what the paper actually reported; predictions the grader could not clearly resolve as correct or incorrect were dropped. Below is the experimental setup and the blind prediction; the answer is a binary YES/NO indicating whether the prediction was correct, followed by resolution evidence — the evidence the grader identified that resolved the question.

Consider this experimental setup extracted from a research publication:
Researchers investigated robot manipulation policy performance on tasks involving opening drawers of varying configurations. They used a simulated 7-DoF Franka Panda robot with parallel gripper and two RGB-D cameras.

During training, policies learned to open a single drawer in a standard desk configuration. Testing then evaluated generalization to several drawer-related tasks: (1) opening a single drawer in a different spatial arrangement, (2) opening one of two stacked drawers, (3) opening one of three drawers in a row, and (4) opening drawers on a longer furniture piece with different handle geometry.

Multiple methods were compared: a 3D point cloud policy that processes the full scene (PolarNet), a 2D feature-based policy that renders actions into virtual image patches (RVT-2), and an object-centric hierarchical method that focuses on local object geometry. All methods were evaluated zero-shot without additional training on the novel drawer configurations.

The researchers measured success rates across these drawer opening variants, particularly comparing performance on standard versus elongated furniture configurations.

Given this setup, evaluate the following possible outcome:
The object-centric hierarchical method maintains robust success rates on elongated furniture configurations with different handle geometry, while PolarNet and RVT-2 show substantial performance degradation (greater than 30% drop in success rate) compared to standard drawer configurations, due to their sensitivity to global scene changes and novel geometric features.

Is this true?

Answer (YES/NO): NO